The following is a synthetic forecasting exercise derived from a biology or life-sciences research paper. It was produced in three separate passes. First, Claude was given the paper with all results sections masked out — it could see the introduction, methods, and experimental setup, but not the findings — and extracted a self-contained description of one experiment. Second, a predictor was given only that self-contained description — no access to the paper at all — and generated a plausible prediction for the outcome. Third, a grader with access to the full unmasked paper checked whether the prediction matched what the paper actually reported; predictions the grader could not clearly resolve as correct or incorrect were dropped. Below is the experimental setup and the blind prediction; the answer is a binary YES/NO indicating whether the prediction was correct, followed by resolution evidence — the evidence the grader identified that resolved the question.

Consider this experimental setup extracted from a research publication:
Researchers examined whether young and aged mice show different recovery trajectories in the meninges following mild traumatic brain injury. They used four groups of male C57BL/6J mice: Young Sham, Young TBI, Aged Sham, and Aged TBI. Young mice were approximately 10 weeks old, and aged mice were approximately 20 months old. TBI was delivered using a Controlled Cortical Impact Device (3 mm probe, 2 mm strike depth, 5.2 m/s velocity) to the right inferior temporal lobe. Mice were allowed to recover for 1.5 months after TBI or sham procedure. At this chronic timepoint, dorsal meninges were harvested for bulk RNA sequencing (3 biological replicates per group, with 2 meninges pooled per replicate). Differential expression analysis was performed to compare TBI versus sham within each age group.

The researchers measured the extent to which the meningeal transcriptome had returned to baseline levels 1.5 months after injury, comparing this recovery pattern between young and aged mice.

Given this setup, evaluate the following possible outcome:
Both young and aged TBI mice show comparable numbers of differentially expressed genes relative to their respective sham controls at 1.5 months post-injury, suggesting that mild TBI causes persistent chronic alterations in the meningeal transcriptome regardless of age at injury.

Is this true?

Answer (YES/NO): NO